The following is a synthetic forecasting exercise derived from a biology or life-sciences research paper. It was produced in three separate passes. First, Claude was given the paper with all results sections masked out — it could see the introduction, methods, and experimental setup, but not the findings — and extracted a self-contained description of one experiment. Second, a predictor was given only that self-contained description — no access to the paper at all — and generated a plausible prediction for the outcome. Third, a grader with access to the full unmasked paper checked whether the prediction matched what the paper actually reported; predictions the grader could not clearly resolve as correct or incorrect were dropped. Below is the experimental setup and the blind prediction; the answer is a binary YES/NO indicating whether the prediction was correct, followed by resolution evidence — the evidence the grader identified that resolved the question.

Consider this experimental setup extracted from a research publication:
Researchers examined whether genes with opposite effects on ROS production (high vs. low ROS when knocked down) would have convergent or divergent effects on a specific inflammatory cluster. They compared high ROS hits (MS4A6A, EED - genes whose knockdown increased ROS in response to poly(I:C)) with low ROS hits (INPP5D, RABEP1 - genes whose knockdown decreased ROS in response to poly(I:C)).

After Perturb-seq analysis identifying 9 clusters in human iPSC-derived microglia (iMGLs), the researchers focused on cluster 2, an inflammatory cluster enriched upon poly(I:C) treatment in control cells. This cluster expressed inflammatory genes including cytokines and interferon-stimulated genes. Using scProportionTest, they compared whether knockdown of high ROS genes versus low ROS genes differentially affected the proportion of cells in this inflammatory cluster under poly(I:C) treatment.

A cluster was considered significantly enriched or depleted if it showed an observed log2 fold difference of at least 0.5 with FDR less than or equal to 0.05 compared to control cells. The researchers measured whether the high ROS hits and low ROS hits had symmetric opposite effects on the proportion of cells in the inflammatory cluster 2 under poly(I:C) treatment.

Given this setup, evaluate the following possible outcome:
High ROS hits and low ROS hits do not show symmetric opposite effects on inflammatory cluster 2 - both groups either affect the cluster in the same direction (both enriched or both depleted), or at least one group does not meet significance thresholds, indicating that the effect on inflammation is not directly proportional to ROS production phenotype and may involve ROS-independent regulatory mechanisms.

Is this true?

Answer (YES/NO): YES